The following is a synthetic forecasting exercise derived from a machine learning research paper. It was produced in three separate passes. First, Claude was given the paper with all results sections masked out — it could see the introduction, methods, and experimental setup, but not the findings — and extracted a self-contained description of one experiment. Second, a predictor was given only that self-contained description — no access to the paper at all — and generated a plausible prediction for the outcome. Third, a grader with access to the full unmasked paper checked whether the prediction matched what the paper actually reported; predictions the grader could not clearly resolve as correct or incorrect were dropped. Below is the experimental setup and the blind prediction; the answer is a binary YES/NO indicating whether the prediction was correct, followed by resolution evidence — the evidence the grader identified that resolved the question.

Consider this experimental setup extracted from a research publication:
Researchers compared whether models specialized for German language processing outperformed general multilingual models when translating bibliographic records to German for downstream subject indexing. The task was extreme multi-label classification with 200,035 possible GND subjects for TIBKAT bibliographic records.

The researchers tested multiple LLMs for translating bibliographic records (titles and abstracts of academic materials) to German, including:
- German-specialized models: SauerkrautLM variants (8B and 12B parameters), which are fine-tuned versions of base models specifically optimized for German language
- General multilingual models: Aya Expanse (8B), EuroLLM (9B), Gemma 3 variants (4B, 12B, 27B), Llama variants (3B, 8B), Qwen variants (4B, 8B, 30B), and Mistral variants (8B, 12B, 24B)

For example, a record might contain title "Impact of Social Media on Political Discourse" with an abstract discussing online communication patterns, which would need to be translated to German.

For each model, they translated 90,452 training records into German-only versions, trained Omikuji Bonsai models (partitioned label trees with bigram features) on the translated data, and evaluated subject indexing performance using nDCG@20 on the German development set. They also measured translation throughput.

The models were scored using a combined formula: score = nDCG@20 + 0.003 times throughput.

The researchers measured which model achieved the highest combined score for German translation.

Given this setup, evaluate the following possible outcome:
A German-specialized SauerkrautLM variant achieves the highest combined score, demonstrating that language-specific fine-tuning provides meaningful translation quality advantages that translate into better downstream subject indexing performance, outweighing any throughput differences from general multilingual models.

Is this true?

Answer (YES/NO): NO